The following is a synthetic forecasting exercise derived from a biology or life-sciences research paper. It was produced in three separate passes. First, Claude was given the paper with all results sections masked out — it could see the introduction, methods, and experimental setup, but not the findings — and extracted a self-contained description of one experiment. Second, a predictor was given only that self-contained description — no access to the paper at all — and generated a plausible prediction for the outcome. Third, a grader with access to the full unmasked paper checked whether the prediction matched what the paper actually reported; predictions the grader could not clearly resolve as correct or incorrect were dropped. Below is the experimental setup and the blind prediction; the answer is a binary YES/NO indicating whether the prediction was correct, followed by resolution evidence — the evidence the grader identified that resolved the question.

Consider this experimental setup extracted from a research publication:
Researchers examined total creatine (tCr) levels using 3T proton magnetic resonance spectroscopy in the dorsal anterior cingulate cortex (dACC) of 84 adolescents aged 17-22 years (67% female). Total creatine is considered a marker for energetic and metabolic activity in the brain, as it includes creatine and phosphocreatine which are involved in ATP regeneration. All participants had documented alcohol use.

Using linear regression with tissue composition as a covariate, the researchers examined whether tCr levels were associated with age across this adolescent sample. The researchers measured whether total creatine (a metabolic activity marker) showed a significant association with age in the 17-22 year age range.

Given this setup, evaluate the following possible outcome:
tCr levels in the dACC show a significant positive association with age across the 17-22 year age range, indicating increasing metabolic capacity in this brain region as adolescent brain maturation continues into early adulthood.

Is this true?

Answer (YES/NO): NO